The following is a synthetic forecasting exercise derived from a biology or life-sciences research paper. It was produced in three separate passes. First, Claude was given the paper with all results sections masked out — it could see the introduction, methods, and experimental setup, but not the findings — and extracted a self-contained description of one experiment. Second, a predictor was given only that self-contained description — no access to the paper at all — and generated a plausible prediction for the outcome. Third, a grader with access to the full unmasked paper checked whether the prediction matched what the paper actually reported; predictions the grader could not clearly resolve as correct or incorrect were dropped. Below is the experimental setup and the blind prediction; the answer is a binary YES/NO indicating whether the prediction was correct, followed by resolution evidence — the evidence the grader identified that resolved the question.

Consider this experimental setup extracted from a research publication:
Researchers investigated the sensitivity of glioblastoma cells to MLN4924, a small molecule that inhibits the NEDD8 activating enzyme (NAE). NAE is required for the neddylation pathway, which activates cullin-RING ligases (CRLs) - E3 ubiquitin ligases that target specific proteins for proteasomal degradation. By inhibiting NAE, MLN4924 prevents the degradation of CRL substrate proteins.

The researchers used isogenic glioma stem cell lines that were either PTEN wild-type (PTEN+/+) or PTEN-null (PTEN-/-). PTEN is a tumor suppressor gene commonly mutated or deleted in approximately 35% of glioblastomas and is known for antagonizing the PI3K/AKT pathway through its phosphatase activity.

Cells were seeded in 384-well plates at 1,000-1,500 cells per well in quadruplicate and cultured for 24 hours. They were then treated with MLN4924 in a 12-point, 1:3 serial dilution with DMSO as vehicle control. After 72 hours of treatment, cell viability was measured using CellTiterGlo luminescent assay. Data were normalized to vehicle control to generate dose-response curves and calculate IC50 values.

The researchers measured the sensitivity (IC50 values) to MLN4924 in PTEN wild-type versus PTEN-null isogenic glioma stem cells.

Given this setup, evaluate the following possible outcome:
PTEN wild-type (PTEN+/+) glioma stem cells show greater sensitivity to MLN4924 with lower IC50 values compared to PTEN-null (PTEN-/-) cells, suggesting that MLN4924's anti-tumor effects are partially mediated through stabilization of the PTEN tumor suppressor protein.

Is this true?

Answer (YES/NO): YES